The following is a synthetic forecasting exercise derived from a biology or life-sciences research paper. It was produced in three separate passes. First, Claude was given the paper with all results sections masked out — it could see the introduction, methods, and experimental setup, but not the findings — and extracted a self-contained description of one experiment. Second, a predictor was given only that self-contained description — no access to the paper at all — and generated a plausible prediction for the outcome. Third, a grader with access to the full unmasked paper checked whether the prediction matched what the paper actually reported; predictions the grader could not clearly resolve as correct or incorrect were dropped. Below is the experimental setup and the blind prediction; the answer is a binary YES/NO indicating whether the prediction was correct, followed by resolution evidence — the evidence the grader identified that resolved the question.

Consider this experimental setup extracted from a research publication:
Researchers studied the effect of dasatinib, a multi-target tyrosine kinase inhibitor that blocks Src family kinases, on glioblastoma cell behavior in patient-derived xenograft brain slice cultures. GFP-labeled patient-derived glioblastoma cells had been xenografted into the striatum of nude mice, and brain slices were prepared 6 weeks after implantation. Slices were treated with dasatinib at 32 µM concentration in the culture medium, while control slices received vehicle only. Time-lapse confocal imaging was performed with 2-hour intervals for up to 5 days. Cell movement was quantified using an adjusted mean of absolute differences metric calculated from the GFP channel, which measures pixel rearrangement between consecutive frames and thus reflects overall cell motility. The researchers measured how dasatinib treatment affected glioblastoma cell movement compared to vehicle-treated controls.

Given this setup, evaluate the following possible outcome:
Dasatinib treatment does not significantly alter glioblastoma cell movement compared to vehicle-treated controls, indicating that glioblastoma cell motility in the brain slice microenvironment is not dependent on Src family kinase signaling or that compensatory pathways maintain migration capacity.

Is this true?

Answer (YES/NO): NO